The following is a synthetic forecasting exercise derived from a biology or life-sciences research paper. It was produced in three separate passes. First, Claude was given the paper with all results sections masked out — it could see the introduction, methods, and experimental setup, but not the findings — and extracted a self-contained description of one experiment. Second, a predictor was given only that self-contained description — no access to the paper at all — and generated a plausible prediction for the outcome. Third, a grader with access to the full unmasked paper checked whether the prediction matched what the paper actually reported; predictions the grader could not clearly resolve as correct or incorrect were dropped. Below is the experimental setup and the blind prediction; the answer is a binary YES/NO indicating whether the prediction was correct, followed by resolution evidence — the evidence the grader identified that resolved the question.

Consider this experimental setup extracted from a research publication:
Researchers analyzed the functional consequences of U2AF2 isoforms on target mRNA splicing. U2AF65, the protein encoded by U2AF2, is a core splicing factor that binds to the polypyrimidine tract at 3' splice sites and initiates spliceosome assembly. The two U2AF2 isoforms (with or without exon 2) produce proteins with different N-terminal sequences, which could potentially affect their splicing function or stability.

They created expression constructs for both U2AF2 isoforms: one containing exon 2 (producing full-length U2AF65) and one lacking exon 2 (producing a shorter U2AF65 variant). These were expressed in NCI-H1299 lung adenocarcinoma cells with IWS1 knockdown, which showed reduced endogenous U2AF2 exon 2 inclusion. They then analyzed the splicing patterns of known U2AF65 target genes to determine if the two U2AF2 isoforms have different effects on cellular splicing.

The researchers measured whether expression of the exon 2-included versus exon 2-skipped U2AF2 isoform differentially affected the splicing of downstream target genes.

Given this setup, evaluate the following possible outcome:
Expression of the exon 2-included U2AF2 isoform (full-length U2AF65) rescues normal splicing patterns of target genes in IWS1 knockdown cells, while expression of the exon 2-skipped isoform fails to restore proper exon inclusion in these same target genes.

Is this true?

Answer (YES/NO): YES